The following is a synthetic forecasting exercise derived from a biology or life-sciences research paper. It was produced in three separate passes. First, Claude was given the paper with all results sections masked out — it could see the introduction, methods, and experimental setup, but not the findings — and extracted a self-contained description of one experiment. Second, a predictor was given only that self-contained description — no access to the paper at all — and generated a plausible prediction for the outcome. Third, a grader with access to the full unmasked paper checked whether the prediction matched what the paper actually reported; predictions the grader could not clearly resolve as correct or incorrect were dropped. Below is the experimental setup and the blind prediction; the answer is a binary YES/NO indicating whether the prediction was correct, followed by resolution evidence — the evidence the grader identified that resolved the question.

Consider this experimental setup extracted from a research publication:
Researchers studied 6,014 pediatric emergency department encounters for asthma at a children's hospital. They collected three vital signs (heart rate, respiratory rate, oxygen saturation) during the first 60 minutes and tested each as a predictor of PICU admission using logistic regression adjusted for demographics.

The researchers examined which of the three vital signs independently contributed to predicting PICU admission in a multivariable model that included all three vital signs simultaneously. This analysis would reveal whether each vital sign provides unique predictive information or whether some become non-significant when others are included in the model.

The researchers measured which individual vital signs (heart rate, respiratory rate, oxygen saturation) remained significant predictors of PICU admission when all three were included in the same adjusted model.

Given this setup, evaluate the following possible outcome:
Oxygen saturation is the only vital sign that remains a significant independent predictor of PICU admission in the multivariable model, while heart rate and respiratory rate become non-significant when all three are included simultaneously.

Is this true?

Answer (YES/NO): NO